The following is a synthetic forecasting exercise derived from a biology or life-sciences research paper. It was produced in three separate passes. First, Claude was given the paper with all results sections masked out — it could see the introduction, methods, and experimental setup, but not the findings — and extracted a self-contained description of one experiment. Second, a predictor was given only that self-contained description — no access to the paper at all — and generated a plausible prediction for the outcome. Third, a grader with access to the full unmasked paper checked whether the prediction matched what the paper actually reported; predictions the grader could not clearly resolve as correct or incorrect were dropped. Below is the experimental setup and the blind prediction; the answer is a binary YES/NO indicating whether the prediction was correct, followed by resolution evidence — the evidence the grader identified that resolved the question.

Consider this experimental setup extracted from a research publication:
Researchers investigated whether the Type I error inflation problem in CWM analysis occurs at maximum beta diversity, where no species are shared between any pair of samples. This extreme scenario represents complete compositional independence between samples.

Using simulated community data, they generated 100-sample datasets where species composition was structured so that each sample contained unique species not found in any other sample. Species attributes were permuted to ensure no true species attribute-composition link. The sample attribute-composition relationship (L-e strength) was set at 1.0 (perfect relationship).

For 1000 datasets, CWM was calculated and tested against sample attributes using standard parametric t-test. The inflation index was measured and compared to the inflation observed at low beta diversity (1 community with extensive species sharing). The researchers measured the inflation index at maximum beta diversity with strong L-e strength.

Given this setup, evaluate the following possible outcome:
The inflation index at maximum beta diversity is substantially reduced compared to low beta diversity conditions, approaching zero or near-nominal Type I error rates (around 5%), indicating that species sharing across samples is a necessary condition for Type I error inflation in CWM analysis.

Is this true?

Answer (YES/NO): YES